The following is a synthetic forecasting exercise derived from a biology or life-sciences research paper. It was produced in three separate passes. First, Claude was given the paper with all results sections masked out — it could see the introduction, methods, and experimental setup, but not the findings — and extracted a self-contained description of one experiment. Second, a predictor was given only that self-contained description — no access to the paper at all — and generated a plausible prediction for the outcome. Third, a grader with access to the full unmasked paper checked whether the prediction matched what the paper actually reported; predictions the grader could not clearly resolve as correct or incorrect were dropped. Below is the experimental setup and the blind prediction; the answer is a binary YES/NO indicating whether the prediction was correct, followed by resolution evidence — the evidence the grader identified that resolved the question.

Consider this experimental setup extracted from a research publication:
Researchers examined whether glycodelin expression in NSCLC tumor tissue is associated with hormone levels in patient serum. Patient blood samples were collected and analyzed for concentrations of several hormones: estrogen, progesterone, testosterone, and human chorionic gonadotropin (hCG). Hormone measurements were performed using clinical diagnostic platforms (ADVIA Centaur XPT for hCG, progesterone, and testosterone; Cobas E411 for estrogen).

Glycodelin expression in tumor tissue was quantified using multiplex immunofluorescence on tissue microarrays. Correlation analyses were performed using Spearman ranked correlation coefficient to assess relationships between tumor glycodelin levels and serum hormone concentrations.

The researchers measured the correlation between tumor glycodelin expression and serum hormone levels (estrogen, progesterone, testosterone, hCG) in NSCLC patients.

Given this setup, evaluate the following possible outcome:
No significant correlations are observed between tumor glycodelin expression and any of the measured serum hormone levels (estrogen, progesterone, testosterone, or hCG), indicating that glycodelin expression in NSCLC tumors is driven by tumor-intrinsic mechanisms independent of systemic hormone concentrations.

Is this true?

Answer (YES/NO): YES